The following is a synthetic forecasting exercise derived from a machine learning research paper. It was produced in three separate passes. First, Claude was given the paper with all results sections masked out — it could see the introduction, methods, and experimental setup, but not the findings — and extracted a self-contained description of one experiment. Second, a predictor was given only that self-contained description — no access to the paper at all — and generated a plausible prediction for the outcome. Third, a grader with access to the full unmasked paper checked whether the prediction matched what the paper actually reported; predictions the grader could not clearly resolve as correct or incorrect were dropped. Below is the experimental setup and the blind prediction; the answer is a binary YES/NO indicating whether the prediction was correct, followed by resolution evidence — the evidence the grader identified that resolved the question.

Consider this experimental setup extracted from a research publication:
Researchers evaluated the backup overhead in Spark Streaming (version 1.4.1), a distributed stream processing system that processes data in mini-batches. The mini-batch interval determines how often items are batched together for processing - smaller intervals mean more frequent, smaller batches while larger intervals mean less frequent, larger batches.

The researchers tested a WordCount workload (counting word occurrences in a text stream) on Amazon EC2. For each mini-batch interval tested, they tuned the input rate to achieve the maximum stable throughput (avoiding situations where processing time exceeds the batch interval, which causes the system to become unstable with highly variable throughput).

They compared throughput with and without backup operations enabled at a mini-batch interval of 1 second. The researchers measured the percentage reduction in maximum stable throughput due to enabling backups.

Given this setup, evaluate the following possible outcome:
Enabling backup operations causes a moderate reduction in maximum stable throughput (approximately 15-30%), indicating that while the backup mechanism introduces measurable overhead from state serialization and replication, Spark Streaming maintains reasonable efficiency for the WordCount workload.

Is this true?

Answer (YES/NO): NO